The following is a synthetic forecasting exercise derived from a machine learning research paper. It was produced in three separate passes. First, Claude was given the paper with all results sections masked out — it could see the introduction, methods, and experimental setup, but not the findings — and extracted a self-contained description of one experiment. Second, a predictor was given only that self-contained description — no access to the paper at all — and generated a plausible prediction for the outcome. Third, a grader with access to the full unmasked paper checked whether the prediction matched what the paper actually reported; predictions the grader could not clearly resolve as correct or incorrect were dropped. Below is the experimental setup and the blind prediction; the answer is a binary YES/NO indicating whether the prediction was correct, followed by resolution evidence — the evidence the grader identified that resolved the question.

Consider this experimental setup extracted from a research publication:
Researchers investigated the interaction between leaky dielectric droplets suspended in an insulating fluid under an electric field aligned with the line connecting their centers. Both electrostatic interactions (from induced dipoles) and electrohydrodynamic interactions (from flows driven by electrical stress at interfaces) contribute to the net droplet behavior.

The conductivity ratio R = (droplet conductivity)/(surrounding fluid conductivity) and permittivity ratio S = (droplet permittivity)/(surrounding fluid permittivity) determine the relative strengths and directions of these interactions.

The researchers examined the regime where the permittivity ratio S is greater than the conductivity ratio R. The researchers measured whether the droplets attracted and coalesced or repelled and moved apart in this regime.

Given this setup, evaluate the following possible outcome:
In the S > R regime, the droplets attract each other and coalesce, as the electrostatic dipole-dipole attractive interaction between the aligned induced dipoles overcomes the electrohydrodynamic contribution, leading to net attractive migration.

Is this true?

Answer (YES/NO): YES